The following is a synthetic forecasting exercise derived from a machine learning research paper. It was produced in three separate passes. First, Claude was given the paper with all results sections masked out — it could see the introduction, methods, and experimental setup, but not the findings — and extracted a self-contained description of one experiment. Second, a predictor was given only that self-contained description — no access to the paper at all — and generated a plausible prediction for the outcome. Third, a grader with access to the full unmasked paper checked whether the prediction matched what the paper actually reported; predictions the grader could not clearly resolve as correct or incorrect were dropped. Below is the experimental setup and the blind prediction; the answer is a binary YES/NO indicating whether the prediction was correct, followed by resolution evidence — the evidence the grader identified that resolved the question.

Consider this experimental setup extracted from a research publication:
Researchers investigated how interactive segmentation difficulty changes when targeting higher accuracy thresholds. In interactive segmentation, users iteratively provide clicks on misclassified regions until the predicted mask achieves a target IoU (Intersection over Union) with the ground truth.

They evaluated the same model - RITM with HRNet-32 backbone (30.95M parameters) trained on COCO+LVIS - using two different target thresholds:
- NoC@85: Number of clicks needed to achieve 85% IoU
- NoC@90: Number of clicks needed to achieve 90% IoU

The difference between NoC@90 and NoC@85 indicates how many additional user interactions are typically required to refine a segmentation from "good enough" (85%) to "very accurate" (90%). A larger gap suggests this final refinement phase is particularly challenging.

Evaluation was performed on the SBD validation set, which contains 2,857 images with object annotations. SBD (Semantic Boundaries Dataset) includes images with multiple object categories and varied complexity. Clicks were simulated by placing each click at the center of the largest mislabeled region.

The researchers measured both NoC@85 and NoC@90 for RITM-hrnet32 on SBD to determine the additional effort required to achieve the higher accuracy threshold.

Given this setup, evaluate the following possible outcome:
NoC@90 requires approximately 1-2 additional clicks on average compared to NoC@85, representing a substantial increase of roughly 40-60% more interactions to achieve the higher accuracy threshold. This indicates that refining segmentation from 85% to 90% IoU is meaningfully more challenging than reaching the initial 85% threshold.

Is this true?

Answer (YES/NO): YES